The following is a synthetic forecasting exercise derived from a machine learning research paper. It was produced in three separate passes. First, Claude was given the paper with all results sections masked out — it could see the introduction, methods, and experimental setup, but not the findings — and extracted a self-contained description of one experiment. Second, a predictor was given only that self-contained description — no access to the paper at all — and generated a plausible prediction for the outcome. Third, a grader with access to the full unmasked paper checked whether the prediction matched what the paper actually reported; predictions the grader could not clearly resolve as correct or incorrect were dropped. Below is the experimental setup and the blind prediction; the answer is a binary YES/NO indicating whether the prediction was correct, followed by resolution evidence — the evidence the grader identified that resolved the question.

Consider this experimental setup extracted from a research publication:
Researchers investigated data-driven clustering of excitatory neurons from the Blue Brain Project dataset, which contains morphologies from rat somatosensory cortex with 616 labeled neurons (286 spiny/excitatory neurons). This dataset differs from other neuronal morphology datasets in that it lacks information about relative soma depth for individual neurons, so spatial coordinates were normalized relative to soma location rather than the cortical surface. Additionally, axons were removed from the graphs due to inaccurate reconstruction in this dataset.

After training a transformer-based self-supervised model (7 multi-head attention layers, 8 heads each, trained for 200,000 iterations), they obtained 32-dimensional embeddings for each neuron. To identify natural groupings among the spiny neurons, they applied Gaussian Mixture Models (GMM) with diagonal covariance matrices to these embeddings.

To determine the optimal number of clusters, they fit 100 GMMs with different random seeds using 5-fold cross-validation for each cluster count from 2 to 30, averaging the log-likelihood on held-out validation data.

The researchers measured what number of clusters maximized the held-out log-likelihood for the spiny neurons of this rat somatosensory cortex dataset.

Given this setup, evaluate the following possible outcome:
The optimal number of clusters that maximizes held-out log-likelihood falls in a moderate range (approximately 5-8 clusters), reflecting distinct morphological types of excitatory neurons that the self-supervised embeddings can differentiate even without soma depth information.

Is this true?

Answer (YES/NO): NO